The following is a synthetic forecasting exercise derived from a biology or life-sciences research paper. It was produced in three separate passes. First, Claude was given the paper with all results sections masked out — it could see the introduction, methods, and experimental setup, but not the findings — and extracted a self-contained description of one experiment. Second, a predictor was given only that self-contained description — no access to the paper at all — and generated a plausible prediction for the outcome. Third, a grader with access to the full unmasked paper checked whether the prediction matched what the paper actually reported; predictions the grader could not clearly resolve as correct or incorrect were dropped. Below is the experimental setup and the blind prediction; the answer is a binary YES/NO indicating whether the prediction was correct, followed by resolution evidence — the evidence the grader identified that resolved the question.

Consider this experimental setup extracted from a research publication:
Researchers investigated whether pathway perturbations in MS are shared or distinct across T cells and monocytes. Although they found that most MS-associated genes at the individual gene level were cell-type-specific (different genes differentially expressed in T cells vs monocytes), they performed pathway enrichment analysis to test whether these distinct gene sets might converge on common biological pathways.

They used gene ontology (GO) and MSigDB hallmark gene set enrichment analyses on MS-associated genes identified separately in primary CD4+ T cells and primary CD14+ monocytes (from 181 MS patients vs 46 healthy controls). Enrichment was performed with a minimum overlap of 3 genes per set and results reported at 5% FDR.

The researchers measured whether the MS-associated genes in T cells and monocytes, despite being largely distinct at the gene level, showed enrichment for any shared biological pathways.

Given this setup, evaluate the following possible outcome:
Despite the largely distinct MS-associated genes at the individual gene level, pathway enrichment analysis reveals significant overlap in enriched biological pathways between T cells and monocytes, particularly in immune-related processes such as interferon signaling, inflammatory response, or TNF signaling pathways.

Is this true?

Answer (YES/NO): NO